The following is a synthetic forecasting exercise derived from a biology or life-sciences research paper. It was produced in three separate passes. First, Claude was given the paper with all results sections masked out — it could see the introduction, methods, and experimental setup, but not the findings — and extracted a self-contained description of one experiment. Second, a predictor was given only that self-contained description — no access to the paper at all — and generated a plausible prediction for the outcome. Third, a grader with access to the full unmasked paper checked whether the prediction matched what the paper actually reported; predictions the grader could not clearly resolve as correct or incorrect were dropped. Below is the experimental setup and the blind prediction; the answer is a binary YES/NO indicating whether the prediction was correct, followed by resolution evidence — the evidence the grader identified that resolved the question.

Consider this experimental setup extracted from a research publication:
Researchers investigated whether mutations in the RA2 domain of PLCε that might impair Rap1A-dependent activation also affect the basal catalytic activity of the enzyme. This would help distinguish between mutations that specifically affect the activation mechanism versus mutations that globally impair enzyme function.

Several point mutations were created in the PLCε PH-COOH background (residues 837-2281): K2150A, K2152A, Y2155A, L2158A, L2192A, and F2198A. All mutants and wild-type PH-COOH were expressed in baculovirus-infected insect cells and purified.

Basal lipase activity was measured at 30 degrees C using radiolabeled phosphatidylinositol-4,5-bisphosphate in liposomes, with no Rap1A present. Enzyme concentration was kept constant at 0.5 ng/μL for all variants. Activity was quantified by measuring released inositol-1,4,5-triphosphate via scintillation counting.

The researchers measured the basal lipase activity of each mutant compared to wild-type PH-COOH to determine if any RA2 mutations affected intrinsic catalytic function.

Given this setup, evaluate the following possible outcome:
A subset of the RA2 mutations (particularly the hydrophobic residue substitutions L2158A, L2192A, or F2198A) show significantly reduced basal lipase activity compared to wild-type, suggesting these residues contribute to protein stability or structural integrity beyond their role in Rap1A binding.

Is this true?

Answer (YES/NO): NO